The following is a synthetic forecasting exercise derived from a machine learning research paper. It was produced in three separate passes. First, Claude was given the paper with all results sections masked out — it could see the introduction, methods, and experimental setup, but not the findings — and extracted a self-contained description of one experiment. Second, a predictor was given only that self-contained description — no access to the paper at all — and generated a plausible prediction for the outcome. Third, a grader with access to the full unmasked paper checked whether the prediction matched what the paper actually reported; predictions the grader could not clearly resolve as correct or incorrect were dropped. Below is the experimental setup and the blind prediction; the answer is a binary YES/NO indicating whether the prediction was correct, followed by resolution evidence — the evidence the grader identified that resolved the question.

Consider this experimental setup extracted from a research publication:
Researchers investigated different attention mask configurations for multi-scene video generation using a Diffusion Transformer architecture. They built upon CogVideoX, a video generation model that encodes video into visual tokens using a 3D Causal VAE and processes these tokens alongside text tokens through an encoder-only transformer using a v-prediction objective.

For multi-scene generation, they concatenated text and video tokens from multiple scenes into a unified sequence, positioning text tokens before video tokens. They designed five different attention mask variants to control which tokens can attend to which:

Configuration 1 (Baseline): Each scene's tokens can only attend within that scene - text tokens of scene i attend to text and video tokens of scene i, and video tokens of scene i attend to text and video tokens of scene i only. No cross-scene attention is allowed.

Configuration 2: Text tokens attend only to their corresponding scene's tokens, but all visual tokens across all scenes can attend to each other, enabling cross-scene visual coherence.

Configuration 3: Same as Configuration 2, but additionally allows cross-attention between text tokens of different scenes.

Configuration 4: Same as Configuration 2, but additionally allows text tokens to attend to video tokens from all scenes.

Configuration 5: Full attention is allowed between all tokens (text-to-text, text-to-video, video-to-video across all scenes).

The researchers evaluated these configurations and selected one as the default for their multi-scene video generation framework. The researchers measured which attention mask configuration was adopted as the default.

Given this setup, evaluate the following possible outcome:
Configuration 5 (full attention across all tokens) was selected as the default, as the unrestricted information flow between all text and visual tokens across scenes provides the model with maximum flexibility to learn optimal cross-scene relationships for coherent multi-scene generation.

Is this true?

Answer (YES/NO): NO